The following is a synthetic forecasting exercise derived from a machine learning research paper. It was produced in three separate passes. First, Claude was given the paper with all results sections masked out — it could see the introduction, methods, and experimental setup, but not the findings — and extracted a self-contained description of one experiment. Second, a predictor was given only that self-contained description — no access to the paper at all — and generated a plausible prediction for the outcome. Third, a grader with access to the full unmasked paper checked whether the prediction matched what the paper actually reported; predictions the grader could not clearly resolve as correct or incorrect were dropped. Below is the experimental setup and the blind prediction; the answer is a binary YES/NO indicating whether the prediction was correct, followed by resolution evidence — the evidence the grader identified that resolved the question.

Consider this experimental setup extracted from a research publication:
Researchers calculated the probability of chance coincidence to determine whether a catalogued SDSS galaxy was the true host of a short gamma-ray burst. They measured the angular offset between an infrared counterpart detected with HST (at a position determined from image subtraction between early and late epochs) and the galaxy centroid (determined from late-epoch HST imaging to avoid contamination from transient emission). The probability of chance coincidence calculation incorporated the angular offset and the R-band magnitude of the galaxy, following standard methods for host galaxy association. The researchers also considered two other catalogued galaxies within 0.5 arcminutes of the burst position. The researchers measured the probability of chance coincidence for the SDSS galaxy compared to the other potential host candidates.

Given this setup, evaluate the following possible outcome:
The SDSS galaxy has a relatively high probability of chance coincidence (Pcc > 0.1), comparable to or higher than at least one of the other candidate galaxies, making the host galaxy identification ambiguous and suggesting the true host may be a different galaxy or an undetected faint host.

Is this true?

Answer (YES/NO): NO